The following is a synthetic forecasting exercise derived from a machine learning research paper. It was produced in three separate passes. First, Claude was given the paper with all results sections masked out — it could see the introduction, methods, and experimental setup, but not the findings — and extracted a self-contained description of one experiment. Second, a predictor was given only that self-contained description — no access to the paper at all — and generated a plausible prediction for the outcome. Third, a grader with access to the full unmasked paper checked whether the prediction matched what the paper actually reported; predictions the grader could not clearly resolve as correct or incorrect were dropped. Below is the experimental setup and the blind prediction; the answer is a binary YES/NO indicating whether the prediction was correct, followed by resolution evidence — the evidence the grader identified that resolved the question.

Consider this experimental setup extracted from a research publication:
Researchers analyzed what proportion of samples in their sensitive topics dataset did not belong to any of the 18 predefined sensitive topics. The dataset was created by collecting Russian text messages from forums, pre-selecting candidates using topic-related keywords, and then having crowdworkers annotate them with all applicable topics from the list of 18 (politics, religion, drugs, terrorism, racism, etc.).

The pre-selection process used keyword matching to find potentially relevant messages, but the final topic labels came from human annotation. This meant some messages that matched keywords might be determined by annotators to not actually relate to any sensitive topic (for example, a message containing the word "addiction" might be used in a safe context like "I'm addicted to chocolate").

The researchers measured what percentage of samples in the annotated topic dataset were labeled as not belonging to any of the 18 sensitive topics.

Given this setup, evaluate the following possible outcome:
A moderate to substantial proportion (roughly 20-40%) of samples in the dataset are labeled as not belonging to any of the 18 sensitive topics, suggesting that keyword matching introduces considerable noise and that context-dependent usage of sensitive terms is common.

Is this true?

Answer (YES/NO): NO